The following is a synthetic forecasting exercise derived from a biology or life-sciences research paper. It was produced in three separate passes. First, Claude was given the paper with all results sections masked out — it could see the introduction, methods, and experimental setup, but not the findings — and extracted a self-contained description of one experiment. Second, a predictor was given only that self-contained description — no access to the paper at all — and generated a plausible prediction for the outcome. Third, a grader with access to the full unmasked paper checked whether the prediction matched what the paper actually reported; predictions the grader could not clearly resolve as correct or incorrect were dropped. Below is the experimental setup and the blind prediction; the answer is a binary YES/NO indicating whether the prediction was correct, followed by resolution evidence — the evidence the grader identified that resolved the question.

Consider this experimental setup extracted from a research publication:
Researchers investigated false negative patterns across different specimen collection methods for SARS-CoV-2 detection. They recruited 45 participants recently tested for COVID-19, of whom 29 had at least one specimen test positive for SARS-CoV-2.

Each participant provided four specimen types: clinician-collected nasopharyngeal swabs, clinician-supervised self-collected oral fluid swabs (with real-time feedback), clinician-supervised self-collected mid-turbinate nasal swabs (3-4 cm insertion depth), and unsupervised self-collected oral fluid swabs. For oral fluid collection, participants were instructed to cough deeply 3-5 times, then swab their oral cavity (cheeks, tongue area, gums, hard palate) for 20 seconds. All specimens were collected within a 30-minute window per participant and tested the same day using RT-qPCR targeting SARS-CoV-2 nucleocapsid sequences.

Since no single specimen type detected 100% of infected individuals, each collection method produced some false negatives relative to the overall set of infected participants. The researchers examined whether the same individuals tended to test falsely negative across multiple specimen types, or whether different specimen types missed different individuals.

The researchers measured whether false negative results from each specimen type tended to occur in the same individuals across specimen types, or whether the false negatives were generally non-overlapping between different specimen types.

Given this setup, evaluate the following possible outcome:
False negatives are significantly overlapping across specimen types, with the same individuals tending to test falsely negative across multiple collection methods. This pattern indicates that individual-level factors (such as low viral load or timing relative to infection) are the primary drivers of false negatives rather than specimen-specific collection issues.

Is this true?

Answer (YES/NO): NO